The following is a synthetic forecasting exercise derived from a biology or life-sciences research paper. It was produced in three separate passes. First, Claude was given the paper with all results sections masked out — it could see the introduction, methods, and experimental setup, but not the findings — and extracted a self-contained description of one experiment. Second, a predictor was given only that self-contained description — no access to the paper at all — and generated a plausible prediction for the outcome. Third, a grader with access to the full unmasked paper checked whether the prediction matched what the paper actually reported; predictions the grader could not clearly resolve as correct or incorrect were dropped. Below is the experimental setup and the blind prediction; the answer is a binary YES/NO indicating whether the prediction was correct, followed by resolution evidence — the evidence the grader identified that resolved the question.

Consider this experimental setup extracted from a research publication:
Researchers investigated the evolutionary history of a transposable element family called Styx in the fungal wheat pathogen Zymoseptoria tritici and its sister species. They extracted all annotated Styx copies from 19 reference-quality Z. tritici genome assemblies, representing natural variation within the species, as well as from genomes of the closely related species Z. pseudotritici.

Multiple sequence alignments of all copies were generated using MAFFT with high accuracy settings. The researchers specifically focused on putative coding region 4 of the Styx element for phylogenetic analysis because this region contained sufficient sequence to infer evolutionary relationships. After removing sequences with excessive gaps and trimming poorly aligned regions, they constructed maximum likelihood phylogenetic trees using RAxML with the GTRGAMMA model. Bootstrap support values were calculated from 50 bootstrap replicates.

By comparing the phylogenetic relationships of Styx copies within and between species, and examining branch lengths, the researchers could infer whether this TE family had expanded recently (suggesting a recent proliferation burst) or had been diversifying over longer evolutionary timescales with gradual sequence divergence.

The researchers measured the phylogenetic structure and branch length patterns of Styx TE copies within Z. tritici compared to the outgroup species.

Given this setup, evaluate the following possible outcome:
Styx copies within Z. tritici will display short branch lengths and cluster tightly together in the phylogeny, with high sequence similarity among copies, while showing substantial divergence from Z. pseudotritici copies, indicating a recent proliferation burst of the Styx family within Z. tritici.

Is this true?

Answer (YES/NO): YES